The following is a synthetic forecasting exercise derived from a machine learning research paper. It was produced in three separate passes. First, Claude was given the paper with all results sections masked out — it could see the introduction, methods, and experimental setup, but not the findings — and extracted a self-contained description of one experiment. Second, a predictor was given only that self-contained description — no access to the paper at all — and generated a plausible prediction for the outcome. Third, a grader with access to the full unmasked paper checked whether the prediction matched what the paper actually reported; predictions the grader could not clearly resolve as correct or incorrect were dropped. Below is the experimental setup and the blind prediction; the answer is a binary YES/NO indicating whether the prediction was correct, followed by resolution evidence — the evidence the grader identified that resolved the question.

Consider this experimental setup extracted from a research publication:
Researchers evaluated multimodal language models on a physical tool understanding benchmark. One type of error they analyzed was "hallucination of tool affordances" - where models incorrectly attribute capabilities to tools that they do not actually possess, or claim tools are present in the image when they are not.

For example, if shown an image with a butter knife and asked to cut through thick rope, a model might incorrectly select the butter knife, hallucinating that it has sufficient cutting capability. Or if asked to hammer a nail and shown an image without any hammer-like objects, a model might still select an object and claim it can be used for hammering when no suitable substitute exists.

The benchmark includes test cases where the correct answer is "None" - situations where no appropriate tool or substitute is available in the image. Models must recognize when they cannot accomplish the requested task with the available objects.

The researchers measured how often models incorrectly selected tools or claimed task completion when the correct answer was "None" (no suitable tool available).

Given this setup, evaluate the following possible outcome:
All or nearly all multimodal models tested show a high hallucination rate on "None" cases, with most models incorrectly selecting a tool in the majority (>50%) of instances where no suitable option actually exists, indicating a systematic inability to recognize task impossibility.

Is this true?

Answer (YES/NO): YES